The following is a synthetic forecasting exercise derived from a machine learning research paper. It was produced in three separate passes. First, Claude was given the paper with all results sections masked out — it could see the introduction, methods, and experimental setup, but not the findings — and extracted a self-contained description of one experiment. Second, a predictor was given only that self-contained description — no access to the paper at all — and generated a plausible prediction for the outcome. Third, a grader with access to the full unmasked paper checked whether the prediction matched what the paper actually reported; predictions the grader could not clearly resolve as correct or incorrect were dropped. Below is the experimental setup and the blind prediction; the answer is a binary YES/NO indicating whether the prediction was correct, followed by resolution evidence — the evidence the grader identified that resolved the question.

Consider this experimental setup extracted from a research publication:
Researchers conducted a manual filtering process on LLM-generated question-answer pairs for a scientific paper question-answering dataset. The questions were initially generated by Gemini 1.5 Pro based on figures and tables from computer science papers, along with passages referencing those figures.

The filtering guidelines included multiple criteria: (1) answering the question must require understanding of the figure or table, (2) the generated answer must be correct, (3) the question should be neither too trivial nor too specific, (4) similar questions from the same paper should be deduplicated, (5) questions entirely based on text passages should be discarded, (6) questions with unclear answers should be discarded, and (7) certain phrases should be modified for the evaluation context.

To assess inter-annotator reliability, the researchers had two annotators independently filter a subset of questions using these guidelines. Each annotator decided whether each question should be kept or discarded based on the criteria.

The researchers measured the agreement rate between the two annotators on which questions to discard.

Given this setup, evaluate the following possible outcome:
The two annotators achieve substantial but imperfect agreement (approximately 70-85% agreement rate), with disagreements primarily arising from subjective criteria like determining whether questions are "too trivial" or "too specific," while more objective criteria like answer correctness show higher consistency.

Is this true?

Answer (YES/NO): NO